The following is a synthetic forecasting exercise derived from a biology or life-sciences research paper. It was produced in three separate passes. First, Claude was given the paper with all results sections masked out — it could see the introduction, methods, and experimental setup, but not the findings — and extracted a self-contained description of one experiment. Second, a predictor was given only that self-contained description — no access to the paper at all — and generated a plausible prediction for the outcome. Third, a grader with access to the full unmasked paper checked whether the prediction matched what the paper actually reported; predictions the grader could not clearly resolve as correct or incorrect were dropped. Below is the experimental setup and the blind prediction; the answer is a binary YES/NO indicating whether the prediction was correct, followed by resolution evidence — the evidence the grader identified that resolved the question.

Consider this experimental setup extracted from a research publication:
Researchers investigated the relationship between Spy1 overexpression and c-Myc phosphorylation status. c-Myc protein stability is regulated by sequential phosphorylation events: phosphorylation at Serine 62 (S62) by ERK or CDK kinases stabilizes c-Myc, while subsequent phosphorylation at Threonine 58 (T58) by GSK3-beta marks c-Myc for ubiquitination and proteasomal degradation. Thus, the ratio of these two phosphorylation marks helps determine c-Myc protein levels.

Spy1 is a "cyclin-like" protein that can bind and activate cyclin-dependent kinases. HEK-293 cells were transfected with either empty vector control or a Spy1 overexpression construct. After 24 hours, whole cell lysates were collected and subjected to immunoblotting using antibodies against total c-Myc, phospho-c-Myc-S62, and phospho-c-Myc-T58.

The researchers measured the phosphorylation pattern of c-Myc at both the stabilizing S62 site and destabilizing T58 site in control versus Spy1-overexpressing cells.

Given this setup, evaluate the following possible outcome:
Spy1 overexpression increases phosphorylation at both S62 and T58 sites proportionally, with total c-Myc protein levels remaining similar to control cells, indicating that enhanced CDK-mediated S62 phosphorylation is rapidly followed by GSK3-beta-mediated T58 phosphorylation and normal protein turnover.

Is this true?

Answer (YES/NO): NO